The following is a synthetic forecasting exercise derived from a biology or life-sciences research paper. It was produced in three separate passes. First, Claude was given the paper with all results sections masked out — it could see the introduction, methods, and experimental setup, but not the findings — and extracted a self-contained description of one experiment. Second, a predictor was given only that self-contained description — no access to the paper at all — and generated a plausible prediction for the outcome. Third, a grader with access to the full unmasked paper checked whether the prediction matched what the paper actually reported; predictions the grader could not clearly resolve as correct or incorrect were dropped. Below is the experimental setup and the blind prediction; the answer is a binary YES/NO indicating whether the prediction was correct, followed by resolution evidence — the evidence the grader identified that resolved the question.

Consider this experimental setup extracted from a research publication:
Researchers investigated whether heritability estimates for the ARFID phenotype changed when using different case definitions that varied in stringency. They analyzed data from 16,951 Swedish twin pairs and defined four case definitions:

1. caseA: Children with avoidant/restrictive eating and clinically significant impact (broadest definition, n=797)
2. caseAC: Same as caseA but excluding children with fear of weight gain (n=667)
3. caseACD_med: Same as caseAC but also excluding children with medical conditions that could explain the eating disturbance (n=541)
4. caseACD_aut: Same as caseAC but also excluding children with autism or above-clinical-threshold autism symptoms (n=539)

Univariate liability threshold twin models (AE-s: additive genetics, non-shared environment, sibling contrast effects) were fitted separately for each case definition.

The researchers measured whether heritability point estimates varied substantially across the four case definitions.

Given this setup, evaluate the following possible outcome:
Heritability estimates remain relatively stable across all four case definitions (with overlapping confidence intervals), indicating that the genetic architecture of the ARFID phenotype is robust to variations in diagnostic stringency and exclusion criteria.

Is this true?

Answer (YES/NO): YES